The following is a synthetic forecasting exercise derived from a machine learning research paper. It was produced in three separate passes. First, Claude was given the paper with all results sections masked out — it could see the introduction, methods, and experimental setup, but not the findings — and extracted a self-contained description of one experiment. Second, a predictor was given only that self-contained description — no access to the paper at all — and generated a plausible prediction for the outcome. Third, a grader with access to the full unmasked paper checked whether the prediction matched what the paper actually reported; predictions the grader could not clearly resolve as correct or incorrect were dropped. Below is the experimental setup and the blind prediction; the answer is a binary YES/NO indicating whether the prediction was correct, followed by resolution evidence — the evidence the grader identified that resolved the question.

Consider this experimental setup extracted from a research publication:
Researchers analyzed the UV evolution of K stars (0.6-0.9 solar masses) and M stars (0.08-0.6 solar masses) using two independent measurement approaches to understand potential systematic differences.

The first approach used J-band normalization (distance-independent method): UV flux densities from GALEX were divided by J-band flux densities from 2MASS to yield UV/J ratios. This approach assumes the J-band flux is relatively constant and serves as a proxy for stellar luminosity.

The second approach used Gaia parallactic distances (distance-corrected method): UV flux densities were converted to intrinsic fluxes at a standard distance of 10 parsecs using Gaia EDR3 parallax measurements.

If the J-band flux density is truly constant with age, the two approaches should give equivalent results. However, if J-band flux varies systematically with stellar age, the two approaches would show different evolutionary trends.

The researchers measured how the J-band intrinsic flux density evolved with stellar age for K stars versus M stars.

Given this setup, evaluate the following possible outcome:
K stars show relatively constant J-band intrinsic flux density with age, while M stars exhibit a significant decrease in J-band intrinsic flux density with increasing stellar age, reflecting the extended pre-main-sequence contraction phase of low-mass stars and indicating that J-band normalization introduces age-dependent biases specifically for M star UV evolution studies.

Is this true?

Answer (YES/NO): NO